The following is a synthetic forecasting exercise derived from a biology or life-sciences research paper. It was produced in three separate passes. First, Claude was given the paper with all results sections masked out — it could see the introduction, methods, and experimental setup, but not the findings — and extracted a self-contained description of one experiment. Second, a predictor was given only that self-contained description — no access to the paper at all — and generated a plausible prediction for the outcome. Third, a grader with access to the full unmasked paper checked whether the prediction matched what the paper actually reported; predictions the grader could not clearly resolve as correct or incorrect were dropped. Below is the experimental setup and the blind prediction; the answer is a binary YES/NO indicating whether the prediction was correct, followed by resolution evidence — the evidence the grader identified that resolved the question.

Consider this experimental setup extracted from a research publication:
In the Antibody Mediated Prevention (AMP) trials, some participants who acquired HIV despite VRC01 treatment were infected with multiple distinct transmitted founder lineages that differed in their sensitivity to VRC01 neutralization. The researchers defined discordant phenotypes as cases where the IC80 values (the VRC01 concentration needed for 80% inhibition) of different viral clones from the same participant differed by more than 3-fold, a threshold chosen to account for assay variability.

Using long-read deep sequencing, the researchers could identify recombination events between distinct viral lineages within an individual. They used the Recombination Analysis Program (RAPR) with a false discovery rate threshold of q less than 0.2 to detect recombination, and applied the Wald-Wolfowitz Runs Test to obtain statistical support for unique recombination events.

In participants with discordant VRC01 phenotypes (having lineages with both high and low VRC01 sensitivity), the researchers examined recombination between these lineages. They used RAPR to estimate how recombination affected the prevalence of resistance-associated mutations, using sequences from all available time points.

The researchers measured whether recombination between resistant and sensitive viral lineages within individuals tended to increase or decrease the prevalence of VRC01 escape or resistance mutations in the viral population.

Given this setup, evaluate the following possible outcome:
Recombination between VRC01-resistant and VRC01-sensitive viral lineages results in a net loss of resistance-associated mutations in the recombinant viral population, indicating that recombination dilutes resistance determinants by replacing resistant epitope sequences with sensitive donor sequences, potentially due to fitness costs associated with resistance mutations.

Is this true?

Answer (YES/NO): NO